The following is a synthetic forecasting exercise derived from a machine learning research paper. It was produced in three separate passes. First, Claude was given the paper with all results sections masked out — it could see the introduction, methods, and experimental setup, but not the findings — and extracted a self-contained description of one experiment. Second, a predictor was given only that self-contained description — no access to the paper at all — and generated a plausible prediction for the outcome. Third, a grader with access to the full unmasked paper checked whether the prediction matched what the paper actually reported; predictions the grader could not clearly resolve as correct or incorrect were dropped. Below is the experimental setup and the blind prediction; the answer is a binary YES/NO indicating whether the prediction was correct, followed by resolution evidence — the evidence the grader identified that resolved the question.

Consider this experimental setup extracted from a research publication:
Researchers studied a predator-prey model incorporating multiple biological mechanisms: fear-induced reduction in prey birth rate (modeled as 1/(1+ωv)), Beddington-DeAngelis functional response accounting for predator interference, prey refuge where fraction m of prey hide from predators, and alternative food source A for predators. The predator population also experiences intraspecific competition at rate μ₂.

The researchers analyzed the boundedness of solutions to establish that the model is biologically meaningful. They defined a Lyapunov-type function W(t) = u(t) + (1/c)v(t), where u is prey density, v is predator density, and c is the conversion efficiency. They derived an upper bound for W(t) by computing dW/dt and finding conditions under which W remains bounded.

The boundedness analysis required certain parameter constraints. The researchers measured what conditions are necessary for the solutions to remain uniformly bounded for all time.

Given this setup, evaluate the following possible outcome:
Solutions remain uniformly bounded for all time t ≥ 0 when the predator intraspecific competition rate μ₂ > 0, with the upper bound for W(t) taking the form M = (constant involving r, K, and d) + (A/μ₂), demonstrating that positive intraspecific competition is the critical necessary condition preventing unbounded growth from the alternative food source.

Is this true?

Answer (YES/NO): NO